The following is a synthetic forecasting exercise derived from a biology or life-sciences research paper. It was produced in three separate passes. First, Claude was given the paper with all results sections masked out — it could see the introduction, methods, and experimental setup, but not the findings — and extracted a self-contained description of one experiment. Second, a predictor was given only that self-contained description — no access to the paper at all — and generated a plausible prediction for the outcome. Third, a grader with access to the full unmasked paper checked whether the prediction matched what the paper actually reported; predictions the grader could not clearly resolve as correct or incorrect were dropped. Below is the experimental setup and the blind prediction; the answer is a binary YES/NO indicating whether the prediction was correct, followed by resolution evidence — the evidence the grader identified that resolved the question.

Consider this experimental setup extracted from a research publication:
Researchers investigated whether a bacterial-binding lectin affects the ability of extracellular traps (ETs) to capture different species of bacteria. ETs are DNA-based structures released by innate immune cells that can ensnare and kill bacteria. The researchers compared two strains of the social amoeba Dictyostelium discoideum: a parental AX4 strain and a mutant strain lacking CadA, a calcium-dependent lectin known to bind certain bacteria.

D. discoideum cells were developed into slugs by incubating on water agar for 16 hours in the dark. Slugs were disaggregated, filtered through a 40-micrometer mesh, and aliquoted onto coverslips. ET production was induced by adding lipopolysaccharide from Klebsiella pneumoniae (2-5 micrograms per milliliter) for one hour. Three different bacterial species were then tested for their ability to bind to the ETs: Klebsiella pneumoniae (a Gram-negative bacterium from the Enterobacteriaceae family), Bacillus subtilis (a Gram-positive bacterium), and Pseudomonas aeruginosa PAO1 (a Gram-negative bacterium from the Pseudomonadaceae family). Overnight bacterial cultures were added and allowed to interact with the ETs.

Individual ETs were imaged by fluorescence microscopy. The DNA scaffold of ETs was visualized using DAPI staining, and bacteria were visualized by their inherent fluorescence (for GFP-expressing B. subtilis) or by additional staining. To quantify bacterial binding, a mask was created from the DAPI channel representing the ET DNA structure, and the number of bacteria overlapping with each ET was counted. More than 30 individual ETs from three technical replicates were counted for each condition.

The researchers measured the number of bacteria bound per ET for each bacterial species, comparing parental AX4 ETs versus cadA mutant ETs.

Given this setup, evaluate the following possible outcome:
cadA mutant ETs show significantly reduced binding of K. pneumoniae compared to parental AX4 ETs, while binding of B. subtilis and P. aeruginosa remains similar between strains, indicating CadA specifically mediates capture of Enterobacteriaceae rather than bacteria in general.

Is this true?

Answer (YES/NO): YES